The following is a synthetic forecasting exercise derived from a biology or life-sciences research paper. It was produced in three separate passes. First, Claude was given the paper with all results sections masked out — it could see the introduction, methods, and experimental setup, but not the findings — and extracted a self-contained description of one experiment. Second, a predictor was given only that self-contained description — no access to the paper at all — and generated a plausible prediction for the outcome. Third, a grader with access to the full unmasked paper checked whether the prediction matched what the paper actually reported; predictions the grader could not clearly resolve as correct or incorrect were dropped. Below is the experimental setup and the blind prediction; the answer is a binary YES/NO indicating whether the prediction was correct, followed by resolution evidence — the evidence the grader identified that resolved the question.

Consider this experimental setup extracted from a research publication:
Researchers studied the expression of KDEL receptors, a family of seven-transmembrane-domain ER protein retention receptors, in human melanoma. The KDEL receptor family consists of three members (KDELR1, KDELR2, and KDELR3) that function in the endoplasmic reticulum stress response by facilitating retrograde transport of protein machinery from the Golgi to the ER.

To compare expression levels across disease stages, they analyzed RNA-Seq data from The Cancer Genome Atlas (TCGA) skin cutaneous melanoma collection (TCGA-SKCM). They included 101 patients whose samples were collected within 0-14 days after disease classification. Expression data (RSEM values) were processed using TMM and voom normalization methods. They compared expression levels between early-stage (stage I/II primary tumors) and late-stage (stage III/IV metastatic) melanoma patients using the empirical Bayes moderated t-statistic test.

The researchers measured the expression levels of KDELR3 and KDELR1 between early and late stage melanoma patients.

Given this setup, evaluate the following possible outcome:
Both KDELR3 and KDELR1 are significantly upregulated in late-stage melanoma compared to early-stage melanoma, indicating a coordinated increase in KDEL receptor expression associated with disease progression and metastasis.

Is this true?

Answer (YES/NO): NO